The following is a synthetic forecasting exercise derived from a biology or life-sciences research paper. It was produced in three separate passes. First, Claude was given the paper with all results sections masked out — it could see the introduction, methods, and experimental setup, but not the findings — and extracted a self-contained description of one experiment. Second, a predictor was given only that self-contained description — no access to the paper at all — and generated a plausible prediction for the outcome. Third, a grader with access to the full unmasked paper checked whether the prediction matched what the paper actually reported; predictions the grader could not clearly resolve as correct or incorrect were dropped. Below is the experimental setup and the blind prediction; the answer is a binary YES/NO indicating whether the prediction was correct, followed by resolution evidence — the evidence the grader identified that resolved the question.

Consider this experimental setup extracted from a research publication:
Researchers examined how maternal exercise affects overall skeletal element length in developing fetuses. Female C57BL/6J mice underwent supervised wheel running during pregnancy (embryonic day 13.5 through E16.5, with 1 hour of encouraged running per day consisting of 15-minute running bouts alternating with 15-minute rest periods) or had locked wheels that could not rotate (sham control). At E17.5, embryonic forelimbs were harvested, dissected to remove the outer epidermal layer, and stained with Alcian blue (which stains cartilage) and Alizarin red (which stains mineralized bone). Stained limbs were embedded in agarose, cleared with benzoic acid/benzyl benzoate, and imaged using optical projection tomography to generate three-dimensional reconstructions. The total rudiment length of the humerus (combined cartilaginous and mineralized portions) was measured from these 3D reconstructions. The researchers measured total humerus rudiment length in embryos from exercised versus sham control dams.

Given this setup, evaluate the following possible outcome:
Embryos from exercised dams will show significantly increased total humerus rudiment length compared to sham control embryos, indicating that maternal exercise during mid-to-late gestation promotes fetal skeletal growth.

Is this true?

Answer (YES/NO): YES